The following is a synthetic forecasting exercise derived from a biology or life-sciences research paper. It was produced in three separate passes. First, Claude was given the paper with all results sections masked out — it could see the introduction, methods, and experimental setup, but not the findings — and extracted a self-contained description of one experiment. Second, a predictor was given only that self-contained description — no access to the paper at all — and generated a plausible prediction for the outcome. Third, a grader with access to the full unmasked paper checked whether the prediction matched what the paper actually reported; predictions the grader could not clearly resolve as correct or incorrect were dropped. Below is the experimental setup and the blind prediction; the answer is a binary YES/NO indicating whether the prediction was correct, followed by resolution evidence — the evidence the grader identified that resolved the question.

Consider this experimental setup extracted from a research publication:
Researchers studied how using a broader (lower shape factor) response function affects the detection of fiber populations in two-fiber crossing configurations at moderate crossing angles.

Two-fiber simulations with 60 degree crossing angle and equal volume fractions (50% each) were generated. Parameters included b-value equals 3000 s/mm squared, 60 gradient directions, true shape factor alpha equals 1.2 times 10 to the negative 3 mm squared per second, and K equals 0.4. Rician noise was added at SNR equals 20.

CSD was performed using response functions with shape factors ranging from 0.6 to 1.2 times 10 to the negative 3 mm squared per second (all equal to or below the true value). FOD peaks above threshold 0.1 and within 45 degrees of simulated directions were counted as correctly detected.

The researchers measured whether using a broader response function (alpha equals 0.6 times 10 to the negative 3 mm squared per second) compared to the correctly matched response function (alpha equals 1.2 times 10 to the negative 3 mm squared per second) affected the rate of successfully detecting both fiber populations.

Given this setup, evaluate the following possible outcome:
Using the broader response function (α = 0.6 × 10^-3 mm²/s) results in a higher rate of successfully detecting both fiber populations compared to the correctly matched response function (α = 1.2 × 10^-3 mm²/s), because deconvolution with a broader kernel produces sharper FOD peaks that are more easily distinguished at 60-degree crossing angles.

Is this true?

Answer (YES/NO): NO